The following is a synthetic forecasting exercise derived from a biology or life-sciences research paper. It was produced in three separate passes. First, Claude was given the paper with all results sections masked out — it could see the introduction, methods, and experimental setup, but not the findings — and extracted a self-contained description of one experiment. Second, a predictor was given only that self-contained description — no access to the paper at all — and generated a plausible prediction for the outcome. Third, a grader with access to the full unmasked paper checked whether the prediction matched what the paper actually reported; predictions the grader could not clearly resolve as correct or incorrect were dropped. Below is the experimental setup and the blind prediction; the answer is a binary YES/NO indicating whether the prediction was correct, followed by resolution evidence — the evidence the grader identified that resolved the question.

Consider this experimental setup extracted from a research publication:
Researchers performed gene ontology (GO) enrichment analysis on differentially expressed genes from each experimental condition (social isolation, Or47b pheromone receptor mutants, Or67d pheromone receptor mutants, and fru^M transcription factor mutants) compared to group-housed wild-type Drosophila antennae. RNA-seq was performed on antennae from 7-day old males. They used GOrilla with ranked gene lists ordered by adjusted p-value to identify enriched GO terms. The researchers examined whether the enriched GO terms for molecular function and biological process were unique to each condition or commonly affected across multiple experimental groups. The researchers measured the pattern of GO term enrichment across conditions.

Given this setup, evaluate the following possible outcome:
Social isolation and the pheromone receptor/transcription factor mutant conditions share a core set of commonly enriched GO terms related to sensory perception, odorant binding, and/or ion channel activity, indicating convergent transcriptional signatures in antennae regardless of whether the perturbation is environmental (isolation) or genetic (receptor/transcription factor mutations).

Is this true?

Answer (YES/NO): YES